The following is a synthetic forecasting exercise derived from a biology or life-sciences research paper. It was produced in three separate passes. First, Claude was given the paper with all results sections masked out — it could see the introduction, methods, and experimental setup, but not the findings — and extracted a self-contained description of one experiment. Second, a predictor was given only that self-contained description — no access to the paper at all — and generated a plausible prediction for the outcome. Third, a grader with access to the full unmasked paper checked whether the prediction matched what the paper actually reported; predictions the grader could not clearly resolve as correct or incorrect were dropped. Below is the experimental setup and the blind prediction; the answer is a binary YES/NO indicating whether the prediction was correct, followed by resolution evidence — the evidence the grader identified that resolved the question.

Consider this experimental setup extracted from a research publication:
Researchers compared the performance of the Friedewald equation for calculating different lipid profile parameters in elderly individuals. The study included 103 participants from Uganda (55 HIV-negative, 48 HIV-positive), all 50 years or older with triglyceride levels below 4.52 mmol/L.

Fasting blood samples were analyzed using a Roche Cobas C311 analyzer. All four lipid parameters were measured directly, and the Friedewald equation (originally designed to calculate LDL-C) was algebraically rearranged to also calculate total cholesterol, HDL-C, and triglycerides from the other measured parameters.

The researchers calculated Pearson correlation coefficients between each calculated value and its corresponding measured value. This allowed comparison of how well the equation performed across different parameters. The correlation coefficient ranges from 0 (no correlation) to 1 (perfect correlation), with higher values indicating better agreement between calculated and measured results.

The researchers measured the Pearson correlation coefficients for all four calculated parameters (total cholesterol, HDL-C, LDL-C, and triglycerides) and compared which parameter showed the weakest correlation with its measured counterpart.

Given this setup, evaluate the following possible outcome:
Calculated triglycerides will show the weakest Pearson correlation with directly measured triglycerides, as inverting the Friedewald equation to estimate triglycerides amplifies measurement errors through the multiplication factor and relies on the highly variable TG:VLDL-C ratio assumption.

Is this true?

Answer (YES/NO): YES